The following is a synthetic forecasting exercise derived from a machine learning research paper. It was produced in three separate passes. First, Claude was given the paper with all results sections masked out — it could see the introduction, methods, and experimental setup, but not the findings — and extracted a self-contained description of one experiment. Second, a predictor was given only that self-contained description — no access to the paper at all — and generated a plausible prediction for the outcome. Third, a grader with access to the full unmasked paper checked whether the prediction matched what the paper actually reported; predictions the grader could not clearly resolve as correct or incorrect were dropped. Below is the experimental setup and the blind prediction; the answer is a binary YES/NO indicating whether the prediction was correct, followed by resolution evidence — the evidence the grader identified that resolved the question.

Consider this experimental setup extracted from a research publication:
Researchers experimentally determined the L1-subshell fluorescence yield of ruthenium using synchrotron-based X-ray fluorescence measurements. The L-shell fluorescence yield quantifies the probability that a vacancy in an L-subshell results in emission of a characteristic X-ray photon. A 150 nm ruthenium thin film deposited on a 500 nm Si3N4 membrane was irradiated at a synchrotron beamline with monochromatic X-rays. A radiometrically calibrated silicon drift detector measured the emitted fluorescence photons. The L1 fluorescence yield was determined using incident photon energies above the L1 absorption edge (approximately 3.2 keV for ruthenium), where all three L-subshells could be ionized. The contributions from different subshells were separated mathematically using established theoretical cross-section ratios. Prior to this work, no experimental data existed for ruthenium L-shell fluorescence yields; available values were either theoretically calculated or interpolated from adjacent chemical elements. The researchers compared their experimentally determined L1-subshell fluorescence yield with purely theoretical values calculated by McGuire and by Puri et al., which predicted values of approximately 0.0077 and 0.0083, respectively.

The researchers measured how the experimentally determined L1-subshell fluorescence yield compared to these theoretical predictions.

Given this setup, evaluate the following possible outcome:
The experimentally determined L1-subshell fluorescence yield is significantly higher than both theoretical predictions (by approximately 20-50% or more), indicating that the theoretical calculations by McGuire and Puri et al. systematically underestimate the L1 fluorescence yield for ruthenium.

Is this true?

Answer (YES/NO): YES